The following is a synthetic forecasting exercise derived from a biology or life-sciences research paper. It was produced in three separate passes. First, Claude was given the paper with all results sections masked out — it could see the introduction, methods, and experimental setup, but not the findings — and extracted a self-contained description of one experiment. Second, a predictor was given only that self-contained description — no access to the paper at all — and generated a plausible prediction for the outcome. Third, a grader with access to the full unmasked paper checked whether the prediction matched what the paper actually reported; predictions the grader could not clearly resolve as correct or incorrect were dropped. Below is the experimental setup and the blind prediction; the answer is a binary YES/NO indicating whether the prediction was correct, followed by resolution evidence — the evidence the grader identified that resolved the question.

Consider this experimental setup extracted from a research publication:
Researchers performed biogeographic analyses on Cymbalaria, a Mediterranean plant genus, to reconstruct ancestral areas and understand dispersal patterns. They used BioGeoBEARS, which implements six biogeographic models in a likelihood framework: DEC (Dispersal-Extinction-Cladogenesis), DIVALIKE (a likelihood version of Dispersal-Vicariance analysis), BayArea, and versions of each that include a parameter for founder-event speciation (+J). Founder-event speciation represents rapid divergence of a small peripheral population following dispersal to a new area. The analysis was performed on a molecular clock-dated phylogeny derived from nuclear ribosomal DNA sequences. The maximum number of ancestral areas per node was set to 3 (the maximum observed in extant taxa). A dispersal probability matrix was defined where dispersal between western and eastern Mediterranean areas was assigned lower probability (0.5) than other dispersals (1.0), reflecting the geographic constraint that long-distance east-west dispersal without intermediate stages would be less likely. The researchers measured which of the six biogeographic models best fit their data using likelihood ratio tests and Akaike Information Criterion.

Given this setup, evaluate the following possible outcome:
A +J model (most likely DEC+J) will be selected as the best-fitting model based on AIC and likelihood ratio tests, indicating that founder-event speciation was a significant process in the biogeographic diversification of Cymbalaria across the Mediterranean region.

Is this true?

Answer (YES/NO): YES